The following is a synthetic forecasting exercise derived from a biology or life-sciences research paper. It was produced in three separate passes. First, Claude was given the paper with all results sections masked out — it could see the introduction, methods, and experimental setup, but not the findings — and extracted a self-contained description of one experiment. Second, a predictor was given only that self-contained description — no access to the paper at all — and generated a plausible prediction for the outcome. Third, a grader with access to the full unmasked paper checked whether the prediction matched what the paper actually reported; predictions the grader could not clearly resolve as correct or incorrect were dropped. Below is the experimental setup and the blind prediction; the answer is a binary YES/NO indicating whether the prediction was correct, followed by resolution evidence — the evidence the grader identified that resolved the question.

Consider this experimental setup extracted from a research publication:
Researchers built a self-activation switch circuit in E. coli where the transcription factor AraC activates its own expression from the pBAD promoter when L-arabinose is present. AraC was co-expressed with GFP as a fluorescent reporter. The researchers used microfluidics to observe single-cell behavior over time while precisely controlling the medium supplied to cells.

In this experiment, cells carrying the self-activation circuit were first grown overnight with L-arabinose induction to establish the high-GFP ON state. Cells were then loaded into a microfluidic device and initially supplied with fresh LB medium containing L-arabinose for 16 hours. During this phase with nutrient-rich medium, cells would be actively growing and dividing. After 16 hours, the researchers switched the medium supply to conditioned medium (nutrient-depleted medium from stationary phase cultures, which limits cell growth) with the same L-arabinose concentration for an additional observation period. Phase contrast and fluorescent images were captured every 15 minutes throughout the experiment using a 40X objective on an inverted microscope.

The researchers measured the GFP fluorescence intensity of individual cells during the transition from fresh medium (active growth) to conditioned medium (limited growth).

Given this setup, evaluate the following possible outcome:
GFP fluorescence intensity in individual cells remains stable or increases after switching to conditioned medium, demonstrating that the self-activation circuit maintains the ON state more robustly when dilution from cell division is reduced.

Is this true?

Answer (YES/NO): NO